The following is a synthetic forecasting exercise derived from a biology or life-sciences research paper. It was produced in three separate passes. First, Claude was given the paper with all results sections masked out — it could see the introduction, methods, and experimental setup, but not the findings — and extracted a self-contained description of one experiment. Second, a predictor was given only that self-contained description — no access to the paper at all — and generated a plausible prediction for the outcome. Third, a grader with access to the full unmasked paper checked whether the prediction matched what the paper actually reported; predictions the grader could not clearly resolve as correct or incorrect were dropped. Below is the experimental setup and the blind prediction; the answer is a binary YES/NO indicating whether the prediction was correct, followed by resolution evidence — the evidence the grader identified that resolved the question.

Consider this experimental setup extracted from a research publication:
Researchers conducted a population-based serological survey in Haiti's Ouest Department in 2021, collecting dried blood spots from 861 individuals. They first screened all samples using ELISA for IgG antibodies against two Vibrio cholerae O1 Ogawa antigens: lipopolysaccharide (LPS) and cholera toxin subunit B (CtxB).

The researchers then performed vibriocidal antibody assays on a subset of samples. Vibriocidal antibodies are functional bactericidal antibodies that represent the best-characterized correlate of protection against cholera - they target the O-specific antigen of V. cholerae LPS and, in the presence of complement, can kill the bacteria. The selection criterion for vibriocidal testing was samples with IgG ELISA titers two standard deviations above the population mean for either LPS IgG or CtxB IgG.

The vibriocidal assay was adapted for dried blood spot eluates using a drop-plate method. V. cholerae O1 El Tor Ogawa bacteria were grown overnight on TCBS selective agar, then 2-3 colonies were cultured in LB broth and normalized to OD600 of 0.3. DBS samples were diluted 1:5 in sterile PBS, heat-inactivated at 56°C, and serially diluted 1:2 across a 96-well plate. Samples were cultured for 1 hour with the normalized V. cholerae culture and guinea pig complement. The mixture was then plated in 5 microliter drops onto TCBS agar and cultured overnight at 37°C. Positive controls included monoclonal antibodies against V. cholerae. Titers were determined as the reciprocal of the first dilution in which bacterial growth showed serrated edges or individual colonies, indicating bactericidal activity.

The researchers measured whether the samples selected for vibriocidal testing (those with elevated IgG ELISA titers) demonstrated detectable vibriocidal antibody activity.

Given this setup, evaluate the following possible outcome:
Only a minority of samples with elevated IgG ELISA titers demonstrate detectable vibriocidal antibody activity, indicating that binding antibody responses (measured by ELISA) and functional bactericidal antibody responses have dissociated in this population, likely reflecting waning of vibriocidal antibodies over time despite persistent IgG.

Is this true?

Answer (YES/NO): NO